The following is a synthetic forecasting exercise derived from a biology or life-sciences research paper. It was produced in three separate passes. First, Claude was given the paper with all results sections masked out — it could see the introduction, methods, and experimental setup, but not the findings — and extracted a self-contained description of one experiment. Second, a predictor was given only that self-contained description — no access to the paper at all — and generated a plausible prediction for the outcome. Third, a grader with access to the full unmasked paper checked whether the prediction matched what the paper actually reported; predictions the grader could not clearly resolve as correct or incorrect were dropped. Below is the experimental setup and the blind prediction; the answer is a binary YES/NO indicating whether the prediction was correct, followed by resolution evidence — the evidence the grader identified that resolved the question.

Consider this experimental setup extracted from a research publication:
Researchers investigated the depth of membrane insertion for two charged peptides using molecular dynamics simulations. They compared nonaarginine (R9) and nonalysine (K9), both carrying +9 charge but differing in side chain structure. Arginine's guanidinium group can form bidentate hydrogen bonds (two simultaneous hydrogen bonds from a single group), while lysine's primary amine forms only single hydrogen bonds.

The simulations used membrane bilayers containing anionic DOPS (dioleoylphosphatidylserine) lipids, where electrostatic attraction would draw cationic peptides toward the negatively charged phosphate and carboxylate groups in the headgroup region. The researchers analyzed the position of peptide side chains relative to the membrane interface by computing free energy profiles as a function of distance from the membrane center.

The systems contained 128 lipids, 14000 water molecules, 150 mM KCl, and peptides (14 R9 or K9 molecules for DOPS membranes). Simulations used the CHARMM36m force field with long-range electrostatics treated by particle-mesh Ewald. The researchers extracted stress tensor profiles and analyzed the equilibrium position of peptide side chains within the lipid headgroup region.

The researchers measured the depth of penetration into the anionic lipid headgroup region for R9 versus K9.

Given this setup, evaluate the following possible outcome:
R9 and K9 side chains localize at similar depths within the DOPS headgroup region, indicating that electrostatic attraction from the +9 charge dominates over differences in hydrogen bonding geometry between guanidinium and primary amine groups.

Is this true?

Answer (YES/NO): NO